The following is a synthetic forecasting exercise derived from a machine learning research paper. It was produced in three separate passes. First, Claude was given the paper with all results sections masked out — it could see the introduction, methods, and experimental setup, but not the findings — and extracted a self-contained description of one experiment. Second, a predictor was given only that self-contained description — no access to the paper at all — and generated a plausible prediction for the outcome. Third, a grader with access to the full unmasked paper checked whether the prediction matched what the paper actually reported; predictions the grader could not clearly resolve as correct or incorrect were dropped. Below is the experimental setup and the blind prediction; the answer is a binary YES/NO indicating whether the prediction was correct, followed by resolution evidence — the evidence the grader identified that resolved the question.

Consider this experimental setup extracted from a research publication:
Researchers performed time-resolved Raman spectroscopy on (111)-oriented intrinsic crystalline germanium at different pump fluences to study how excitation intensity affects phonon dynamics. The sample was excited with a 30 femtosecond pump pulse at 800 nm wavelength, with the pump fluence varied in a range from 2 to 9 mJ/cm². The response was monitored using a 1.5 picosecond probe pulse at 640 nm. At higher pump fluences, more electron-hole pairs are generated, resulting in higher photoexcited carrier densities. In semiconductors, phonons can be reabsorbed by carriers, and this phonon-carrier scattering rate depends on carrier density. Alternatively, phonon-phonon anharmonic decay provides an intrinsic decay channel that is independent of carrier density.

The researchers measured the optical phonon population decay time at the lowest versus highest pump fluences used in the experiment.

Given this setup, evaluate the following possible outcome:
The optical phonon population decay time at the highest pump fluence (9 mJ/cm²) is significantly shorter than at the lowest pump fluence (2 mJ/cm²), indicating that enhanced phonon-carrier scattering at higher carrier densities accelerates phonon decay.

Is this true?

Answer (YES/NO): NO